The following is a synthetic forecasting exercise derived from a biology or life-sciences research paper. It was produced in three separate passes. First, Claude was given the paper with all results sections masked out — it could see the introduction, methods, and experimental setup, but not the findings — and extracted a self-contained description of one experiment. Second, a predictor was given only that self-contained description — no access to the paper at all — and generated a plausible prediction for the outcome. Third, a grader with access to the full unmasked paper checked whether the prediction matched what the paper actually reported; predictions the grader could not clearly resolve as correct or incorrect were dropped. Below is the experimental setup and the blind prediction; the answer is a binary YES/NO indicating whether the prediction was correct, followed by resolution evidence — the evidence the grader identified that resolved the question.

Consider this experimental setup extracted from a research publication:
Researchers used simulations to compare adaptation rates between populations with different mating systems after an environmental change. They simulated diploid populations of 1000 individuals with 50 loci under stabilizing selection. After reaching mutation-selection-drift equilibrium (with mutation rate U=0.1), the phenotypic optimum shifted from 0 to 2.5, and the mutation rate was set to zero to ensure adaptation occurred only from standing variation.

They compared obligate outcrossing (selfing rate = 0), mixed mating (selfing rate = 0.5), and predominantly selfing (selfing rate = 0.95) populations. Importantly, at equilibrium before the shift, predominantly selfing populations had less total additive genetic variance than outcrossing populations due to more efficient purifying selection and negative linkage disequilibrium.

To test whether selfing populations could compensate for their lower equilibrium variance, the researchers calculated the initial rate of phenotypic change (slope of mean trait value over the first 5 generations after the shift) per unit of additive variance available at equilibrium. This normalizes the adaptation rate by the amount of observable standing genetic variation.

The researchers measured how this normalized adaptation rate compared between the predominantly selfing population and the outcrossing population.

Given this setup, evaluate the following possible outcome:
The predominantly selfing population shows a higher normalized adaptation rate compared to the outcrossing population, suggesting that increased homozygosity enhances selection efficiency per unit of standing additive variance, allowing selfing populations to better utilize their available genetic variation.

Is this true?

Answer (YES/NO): NO